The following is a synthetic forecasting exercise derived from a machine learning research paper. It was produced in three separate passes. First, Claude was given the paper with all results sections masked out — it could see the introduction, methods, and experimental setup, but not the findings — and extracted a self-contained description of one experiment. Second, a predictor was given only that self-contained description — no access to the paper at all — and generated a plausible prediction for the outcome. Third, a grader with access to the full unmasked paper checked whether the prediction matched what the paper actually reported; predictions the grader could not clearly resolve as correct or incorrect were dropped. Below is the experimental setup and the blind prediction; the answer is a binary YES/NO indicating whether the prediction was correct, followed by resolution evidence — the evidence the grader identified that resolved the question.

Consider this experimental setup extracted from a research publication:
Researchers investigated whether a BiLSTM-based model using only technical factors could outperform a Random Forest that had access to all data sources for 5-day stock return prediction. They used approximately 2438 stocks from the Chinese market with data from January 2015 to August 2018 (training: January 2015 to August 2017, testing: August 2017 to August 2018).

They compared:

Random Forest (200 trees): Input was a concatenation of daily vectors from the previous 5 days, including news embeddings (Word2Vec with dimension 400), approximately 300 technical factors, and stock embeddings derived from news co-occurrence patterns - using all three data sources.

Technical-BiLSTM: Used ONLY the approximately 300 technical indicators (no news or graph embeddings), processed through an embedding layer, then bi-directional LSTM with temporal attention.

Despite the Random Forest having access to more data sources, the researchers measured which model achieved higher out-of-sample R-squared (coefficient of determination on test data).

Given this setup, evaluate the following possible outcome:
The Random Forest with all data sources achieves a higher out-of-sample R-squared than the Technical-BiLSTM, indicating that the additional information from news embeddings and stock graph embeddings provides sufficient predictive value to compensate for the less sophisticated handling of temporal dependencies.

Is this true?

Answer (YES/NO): NO